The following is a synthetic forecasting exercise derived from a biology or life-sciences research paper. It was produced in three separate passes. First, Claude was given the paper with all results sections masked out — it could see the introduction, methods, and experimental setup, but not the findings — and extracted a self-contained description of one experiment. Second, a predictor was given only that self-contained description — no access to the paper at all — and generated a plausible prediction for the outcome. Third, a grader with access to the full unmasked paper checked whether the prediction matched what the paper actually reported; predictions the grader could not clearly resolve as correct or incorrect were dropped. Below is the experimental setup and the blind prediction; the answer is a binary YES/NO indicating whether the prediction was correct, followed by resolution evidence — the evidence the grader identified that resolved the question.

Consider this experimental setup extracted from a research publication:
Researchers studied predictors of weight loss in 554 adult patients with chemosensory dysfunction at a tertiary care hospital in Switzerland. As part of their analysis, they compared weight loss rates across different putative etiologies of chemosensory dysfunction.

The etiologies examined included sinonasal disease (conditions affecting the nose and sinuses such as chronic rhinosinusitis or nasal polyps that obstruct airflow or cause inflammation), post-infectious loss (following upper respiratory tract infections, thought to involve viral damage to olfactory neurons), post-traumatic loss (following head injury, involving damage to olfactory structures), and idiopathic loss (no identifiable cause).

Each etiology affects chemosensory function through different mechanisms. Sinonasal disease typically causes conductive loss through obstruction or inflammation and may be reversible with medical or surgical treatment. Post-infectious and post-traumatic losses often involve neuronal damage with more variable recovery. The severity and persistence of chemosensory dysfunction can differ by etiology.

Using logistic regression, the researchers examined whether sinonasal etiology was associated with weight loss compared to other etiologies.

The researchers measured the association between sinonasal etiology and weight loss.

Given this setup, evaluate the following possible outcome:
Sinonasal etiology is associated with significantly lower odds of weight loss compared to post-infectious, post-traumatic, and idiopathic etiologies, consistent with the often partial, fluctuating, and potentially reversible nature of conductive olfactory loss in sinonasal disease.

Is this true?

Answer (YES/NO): NO